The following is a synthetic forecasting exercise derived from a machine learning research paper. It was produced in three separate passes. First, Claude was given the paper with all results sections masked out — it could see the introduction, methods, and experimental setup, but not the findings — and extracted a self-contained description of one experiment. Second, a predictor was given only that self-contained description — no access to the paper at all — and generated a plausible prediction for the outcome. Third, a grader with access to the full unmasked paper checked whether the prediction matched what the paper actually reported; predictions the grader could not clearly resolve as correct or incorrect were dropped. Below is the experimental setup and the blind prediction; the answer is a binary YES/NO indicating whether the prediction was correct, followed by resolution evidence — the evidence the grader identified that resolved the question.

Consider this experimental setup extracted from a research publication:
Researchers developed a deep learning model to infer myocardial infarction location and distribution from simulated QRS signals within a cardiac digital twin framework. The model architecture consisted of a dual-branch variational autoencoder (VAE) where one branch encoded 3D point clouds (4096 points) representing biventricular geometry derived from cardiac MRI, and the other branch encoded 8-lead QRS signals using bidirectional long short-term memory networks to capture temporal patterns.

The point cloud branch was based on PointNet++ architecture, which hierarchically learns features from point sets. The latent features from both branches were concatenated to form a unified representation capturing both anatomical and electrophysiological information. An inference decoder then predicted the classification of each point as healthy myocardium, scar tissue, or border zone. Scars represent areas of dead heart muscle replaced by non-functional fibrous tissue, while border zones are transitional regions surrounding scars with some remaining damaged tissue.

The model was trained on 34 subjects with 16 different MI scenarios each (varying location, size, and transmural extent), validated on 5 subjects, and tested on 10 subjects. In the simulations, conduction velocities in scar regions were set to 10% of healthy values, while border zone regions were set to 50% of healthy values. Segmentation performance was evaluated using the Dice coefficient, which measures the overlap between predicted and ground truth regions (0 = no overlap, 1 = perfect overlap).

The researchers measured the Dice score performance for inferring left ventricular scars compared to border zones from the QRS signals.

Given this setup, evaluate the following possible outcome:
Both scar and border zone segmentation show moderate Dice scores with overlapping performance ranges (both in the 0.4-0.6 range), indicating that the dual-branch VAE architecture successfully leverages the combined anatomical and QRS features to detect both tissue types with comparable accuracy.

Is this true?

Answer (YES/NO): NO